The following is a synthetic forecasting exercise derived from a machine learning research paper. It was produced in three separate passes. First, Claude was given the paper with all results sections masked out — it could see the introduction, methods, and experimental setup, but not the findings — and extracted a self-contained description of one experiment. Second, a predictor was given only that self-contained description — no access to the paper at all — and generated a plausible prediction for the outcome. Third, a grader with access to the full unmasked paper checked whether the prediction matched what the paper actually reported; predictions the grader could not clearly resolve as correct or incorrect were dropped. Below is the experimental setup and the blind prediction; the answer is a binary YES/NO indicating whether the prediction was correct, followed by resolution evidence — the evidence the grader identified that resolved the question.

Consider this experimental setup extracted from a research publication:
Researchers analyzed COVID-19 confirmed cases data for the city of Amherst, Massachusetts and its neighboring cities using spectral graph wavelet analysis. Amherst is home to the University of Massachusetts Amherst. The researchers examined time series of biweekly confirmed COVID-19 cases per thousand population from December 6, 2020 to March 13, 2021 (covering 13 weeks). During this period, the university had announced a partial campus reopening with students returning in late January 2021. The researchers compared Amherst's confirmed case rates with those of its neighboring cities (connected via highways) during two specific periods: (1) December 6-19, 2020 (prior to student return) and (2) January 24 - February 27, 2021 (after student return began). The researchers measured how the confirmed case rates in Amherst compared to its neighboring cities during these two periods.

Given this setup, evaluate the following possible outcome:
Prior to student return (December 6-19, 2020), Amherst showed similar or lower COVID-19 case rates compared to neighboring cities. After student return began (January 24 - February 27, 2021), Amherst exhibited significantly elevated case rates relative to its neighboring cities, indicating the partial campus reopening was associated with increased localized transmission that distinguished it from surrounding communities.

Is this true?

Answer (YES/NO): YES